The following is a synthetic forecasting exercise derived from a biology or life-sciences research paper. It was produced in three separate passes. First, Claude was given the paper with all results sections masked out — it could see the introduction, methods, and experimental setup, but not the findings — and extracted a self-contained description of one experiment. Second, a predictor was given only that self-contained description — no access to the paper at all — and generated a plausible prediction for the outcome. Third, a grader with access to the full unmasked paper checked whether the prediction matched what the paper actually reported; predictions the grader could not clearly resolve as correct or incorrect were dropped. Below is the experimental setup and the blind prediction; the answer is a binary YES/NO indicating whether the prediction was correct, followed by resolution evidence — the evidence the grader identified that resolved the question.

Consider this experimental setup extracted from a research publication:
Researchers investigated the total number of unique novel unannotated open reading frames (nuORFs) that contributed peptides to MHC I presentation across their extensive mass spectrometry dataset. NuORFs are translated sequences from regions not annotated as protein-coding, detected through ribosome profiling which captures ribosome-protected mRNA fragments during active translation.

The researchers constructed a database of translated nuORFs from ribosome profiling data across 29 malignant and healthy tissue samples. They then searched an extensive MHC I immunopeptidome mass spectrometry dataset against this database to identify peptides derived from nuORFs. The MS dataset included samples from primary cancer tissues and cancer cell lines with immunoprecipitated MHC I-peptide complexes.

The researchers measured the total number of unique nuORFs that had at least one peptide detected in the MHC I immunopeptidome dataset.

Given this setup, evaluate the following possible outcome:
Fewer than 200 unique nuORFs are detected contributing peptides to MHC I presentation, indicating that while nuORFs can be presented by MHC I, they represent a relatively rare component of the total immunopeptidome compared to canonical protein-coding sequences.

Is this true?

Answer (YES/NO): NO